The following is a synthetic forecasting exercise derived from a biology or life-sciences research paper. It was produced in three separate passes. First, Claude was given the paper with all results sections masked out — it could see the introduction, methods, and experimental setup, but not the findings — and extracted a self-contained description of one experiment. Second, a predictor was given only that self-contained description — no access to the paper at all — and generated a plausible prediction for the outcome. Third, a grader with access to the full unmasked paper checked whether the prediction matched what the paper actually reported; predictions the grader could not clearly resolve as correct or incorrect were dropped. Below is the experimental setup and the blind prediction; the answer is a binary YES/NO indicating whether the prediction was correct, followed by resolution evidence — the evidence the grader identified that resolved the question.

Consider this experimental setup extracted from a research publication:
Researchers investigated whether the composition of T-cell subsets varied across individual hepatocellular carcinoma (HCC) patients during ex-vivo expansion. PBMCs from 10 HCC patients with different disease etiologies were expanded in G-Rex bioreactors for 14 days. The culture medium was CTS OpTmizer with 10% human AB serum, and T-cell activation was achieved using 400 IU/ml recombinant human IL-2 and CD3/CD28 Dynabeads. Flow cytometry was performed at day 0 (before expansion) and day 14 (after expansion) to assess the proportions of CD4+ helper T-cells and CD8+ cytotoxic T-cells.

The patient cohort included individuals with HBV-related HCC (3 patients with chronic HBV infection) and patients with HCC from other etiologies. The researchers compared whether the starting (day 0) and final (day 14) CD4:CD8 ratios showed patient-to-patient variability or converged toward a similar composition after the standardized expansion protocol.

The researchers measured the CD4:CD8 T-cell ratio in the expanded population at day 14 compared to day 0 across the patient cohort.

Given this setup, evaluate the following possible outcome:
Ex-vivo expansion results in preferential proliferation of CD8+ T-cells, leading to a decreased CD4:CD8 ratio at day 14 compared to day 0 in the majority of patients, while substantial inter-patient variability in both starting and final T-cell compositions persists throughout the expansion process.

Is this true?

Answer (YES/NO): NO